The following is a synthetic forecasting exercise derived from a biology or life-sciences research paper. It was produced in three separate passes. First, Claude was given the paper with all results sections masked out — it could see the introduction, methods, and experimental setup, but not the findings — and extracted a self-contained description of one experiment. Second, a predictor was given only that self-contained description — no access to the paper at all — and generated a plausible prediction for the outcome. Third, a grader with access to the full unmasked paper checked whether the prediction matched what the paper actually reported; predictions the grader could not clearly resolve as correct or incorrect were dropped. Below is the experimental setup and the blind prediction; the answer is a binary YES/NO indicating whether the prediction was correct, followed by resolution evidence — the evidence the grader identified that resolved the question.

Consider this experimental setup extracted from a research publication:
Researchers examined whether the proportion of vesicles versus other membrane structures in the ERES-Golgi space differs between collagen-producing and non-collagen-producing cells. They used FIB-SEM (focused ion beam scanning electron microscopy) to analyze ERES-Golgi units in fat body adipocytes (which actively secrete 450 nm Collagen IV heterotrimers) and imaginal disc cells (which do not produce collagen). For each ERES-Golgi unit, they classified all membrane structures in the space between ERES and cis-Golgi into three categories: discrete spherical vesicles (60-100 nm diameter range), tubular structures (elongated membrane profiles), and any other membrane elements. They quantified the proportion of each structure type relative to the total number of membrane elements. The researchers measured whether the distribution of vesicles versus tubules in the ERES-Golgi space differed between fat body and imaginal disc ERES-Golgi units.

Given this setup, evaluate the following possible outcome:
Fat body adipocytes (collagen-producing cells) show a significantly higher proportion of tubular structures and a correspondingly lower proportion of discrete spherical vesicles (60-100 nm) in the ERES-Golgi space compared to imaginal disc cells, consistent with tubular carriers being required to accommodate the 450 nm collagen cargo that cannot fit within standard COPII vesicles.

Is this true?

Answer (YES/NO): NO